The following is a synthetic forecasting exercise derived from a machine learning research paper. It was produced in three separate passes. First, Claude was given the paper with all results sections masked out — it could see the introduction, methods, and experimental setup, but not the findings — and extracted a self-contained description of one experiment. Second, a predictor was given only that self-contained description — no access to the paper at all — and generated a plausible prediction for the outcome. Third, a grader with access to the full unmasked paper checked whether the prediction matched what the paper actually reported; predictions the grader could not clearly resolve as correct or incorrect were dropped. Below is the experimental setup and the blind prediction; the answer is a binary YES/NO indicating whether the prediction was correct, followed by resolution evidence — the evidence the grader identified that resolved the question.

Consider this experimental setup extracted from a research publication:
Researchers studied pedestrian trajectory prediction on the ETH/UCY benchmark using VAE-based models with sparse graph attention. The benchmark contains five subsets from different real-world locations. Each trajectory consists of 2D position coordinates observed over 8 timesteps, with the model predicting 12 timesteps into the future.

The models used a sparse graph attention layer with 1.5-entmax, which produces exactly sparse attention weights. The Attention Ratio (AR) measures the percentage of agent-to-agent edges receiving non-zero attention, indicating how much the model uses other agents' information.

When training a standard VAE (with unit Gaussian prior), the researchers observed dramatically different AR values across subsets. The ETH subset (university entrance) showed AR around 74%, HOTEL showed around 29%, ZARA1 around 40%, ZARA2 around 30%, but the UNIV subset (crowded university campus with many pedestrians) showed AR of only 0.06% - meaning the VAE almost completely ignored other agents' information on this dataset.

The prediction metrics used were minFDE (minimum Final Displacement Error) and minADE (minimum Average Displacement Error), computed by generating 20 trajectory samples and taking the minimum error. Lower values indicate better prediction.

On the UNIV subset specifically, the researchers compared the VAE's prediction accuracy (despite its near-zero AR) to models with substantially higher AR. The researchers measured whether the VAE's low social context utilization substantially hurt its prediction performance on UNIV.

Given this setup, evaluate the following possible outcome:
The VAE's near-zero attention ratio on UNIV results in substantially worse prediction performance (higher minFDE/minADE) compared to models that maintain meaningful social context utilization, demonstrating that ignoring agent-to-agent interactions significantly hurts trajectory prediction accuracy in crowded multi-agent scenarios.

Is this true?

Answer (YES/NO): NO